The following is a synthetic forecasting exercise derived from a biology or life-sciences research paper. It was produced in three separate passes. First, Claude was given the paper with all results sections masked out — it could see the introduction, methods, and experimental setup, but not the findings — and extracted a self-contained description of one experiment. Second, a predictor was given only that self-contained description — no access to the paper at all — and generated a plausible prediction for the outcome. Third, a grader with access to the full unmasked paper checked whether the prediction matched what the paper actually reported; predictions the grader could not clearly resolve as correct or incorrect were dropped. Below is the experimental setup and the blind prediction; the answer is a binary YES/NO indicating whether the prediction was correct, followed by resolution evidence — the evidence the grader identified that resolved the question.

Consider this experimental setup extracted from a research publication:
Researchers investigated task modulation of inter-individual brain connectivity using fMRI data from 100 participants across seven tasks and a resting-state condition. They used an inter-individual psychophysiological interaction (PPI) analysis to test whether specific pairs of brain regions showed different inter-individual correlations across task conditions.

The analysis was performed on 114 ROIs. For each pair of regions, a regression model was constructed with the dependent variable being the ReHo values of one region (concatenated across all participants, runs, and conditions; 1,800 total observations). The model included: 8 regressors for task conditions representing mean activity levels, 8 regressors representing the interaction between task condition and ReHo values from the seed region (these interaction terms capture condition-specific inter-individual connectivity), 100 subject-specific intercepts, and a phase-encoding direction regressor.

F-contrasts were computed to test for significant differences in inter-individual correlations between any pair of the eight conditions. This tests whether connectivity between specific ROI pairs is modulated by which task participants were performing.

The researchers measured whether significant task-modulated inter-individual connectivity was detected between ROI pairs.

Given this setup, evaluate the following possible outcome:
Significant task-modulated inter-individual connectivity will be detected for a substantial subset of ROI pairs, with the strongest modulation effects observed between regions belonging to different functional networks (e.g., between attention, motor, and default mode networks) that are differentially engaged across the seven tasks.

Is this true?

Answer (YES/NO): NO